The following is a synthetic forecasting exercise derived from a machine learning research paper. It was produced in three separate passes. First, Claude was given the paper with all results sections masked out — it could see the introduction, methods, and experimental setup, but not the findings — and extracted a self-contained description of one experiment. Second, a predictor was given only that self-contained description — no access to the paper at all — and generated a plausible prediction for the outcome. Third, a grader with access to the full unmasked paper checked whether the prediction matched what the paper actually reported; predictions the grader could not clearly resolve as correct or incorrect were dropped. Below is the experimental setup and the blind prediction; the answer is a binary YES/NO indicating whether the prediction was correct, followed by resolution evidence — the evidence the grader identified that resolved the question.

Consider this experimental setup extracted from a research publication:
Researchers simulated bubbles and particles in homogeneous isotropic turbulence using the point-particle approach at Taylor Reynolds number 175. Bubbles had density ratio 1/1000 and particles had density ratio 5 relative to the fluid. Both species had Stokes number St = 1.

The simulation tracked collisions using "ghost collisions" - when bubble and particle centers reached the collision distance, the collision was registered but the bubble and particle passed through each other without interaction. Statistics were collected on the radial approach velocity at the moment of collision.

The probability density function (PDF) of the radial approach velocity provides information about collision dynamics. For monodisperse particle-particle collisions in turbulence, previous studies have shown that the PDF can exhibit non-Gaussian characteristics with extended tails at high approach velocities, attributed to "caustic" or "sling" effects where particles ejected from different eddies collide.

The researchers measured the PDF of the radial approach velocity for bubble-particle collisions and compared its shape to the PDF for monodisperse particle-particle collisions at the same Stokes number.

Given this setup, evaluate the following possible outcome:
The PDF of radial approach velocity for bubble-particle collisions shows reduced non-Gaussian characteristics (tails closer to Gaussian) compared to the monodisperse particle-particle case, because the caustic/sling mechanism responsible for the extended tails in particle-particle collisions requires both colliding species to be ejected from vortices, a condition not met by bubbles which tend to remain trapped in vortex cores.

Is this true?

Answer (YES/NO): YES